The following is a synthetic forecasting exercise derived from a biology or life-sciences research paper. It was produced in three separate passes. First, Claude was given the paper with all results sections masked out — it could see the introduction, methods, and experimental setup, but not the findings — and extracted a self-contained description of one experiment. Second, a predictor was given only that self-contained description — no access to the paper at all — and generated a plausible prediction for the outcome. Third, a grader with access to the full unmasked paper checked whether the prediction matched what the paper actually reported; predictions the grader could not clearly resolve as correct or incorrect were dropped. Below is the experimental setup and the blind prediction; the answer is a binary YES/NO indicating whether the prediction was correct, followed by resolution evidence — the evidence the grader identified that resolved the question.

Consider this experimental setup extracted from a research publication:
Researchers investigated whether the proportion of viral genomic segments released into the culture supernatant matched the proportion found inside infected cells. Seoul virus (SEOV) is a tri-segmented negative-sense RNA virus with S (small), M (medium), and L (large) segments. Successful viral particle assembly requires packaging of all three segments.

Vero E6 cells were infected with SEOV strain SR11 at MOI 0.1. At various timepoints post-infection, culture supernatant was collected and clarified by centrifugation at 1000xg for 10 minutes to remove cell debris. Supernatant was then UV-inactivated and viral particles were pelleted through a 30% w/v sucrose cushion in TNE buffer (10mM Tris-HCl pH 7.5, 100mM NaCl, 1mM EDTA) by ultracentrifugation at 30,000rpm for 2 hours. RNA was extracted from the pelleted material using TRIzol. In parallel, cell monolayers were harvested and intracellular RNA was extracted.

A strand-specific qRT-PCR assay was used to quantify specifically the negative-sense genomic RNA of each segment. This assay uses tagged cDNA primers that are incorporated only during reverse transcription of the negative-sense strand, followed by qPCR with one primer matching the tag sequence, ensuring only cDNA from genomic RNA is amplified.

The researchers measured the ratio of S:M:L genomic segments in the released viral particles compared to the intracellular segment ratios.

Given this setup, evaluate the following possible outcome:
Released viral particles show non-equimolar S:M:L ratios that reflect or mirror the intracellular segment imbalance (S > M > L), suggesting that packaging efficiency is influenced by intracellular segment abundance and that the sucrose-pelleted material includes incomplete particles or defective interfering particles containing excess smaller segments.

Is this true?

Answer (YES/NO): NO